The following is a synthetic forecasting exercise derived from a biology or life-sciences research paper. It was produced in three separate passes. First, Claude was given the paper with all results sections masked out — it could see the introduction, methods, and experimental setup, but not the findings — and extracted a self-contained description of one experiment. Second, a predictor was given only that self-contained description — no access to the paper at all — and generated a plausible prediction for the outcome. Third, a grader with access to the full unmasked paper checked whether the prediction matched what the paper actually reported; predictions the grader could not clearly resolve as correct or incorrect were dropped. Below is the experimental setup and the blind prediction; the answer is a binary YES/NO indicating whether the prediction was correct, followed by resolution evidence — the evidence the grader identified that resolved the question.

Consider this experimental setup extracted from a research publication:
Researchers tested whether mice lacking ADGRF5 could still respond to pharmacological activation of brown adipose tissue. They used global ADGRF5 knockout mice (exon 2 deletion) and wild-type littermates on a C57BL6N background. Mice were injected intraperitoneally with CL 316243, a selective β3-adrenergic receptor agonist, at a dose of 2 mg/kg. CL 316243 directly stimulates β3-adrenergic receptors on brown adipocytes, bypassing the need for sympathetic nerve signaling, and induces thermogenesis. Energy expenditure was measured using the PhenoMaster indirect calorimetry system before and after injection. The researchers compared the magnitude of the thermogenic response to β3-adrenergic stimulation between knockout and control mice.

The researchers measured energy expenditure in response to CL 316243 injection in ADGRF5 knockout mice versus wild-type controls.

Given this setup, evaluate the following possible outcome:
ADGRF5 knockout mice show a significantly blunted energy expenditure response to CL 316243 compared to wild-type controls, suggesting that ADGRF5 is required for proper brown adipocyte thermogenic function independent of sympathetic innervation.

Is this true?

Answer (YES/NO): NO